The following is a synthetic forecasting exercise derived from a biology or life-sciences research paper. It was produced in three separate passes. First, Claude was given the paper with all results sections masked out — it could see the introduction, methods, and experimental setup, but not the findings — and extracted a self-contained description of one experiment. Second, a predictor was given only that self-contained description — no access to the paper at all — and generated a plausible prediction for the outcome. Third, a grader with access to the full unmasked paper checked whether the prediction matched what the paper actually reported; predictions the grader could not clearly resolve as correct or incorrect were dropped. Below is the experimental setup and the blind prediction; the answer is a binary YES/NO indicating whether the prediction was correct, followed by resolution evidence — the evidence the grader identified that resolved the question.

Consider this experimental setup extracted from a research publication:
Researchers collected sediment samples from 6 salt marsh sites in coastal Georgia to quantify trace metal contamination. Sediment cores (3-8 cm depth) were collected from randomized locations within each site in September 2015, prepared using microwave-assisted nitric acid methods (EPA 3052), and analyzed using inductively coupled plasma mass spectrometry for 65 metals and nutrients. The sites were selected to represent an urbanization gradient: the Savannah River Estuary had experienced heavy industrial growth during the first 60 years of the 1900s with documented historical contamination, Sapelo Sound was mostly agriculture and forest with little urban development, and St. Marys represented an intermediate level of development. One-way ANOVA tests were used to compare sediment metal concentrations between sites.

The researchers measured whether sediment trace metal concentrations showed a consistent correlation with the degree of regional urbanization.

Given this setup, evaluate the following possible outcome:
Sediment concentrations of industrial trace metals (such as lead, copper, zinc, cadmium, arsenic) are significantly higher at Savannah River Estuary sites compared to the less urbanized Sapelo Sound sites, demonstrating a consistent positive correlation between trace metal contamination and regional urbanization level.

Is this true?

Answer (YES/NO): NO